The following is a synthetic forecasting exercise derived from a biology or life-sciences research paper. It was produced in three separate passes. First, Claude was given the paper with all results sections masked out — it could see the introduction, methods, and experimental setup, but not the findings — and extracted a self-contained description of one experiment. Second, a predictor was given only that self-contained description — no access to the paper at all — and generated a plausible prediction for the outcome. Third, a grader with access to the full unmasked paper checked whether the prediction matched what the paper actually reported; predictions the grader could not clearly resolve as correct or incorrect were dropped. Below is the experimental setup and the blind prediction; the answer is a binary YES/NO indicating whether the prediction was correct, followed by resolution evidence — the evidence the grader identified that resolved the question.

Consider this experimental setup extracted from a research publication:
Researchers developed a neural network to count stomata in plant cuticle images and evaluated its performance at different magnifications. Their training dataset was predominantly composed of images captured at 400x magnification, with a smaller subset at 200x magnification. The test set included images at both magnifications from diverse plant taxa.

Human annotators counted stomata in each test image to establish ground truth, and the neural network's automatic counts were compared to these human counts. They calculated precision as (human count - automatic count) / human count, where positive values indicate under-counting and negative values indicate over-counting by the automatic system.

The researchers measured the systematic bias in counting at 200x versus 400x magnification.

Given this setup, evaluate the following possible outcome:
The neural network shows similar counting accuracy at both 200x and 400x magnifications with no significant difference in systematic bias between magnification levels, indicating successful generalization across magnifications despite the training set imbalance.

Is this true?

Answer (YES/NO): NO